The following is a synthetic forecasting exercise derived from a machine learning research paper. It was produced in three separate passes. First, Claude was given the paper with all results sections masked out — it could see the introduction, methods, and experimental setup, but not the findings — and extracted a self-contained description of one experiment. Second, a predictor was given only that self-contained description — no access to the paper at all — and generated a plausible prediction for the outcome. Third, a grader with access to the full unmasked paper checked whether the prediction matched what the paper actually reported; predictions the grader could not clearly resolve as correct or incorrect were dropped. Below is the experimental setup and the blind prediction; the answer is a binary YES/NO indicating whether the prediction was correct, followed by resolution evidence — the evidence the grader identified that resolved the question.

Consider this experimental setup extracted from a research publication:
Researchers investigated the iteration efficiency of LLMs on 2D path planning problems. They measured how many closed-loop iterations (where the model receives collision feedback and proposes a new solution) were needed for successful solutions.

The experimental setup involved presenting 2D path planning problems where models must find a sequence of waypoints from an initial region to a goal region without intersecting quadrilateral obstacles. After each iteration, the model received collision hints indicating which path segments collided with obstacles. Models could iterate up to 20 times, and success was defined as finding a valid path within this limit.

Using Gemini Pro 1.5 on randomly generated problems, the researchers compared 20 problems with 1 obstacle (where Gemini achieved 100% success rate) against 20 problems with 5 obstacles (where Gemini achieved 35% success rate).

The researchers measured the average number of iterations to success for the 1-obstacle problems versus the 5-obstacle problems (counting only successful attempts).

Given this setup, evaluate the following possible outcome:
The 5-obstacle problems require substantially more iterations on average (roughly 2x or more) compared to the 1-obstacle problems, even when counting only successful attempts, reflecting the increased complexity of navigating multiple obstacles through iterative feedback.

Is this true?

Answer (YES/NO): YES